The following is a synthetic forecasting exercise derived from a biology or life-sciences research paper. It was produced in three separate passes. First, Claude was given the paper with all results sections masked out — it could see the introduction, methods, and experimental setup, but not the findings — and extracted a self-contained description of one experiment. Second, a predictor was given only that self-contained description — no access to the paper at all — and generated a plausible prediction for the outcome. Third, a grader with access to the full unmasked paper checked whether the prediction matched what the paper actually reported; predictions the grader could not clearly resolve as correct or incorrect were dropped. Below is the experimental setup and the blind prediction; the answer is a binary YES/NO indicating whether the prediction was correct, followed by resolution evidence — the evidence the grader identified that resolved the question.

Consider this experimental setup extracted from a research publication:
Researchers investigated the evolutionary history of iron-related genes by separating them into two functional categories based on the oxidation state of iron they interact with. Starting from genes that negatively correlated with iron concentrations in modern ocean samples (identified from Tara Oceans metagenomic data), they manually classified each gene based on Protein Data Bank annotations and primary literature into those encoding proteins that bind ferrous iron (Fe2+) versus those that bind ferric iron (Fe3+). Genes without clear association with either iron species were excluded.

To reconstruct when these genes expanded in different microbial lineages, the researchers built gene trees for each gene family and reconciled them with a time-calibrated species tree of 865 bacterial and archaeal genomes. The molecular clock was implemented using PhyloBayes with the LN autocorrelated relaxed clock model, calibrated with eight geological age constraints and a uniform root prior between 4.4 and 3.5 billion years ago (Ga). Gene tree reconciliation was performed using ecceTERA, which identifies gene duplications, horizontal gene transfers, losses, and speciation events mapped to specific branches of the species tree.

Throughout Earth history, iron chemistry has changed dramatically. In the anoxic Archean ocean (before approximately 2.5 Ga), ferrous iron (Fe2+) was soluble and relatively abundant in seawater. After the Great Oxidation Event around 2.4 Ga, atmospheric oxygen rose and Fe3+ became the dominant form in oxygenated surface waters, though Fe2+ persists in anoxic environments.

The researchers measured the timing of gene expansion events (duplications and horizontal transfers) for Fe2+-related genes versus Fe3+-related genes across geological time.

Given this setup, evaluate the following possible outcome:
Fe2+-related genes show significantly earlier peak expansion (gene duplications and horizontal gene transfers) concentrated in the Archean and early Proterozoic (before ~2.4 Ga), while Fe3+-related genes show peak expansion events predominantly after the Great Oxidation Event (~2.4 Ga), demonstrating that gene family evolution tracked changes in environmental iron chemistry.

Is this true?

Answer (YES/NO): NO